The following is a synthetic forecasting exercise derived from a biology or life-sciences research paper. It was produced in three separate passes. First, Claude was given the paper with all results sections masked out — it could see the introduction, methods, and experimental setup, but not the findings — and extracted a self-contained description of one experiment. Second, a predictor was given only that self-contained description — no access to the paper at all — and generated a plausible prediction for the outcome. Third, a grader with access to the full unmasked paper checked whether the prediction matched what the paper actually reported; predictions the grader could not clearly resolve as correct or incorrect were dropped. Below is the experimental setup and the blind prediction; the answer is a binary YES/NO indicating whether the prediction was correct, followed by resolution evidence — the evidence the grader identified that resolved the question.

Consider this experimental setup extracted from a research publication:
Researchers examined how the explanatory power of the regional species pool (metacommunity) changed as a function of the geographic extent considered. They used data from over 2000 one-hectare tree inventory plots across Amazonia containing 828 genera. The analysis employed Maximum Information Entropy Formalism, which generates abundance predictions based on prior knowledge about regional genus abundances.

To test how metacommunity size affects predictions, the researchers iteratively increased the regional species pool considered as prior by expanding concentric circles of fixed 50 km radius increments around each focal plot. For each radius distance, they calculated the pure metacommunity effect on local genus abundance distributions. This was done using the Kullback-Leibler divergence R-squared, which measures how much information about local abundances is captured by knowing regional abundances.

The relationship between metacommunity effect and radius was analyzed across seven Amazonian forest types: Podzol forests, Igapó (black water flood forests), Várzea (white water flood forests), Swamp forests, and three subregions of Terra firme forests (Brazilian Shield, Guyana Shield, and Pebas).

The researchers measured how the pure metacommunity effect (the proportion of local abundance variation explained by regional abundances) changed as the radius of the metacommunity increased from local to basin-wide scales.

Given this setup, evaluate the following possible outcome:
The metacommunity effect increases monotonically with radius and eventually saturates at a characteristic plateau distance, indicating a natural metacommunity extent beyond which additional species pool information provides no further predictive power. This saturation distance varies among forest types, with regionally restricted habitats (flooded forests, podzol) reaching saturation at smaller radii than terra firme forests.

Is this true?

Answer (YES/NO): NO